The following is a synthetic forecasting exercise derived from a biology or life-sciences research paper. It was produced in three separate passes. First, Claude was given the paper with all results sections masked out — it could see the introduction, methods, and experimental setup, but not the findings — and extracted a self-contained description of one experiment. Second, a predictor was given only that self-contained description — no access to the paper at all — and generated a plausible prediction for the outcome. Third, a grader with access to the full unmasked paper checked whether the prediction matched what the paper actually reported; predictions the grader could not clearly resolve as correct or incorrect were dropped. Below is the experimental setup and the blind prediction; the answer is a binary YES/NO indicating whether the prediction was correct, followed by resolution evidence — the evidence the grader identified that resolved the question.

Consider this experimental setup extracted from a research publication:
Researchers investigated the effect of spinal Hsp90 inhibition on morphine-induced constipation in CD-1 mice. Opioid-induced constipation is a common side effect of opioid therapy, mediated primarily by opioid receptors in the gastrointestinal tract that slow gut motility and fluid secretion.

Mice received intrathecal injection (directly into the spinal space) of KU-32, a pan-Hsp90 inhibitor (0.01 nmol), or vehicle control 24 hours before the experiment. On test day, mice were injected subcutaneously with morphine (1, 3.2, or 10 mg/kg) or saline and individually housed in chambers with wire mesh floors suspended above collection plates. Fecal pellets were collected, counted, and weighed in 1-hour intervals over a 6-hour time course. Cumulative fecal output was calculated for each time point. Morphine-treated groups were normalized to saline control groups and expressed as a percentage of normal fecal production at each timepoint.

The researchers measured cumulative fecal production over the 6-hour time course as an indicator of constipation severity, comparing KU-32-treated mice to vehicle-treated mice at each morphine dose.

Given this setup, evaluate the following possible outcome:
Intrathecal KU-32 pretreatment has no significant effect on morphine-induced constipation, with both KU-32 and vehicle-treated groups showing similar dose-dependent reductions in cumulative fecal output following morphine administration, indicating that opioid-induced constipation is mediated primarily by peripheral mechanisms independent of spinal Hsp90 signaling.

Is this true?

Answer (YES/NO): YES